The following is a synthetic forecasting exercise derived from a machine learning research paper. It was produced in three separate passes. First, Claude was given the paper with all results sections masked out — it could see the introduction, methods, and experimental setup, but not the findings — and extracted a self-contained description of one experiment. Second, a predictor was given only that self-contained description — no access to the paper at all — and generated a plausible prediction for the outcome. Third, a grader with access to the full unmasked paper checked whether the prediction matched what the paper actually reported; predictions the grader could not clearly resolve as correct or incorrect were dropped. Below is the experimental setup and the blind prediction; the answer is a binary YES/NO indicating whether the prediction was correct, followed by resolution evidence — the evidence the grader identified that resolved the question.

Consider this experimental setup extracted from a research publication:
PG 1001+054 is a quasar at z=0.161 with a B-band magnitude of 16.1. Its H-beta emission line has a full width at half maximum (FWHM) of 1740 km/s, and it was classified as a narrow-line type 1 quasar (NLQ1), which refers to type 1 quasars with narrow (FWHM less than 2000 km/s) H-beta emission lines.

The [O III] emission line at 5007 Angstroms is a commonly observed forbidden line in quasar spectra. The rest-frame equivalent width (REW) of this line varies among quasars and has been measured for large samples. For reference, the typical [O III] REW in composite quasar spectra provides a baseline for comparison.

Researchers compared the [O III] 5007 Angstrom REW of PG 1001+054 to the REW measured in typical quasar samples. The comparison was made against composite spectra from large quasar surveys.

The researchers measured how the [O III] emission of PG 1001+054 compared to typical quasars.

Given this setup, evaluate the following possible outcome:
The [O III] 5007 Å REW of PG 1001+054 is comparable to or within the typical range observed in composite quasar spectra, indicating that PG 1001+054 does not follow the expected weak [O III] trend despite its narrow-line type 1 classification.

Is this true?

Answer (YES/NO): NO